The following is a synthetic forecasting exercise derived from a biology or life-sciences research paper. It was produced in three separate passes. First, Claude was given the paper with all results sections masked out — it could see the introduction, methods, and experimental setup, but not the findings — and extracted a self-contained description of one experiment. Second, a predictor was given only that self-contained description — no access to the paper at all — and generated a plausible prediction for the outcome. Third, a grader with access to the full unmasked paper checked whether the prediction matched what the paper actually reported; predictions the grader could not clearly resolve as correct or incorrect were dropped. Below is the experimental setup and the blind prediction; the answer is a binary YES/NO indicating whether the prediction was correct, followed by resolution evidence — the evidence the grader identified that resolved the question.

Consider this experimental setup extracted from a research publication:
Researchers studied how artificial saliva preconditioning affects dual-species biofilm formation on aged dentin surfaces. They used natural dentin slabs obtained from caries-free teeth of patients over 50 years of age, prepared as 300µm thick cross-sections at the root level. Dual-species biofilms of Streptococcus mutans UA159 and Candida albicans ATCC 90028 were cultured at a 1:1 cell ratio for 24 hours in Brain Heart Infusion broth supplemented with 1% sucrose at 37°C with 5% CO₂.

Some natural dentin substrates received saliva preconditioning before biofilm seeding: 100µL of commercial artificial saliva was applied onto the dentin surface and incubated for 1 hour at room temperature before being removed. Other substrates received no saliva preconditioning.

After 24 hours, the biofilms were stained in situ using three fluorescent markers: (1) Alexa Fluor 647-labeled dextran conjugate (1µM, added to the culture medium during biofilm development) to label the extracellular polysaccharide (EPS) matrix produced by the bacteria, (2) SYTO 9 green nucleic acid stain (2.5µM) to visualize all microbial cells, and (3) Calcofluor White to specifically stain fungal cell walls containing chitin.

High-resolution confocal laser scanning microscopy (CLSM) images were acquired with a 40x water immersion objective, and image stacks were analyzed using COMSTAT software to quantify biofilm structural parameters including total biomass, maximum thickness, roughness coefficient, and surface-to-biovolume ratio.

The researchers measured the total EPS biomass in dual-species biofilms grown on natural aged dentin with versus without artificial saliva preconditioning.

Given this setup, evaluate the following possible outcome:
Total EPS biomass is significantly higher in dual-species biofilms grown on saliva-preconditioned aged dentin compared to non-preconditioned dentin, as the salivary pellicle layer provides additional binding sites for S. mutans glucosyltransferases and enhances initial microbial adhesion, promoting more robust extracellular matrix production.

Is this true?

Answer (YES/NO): NO